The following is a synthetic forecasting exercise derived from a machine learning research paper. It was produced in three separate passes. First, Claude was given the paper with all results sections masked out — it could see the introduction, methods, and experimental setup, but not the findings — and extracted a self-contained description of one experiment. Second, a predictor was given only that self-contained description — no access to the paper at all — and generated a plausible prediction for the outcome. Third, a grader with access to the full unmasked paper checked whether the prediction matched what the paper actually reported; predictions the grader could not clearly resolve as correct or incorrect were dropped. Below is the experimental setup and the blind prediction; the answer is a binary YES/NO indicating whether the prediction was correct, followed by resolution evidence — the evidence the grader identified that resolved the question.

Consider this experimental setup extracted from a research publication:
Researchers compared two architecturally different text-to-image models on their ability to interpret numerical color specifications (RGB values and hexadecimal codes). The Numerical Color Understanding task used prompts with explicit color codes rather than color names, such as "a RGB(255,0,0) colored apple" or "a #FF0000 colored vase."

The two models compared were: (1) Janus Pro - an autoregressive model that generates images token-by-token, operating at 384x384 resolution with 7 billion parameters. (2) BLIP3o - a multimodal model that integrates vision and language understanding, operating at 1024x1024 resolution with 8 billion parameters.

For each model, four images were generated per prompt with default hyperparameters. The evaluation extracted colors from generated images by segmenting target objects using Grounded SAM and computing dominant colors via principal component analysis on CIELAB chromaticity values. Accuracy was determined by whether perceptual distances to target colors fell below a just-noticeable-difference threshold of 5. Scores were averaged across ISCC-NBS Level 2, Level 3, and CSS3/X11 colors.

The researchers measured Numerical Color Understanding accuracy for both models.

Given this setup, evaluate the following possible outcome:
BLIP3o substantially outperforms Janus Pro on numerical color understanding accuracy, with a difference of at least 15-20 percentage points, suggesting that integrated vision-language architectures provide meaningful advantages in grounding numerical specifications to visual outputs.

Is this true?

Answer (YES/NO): YES